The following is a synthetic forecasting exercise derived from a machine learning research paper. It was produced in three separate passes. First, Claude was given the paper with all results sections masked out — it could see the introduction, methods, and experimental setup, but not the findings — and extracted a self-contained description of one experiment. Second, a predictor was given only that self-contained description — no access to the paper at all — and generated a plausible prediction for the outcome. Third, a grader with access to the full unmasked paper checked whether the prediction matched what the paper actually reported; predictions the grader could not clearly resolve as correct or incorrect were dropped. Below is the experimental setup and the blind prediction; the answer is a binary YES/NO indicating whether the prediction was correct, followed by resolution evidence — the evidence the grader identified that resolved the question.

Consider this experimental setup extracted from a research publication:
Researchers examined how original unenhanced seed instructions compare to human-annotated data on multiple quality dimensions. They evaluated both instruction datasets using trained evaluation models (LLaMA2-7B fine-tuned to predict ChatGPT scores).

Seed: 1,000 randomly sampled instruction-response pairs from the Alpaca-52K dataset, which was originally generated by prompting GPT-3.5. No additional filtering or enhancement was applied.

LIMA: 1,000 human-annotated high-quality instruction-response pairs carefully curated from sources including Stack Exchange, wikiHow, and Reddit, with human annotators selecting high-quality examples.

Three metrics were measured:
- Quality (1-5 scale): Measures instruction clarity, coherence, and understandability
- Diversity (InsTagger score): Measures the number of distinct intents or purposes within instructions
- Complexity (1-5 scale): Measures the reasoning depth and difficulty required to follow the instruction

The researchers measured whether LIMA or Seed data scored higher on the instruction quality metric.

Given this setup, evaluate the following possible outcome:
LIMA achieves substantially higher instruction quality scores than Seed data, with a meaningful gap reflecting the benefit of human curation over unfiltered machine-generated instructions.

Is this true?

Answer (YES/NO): NO